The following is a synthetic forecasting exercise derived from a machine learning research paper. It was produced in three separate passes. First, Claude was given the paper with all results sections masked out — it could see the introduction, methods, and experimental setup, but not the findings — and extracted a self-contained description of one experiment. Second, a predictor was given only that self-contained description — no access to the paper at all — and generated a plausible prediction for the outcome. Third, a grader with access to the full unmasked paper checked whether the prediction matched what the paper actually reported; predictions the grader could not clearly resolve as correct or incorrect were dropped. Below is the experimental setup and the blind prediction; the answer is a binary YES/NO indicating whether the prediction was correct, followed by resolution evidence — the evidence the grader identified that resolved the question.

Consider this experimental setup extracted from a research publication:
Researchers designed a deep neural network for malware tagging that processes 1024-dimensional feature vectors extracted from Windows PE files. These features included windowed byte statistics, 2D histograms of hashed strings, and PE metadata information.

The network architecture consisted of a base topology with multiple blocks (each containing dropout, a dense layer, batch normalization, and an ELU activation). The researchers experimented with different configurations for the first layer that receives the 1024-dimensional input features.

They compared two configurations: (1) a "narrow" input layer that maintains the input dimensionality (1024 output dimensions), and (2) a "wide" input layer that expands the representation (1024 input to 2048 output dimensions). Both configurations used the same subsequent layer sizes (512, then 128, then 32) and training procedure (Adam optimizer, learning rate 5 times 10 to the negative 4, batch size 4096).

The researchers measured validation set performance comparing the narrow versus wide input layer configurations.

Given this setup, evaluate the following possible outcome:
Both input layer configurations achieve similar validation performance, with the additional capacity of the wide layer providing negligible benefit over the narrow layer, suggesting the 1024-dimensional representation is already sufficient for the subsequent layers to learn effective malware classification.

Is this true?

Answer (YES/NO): NO